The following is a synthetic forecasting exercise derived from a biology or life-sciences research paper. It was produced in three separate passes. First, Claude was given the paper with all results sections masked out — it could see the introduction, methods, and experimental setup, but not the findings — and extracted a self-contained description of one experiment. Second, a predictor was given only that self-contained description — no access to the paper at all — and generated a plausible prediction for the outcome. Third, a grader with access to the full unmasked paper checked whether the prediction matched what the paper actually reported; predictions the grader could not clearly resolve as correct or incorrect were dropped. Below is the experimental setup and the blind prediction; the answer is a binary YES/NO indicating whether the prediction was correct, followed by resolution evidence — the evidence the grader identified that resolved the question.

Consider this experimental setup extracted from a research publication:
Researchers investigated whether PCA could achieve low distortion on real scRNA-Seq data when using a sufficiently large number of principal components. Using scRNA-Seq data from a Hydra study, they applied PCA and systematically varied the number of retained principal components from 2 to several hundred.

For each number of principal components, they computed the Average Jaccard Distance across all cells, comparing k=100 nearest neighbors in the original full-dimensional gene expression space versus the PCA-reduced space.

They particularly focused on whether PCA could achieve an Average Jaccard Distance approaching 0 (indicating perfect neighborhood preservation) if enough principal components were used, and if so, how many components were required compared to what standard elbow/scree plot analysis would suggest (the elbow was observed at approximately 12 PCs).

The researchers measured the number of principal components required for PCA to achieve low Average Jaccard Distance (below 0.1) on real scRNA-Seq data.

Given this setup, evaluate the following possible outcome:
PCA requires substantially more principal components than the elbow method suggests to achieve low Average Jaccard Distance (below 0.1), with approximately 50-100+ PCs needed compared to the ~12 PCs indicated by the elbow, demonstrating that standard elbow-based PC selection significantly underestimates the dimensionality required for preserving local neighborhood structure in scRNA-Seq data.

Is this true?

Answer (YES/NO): NO